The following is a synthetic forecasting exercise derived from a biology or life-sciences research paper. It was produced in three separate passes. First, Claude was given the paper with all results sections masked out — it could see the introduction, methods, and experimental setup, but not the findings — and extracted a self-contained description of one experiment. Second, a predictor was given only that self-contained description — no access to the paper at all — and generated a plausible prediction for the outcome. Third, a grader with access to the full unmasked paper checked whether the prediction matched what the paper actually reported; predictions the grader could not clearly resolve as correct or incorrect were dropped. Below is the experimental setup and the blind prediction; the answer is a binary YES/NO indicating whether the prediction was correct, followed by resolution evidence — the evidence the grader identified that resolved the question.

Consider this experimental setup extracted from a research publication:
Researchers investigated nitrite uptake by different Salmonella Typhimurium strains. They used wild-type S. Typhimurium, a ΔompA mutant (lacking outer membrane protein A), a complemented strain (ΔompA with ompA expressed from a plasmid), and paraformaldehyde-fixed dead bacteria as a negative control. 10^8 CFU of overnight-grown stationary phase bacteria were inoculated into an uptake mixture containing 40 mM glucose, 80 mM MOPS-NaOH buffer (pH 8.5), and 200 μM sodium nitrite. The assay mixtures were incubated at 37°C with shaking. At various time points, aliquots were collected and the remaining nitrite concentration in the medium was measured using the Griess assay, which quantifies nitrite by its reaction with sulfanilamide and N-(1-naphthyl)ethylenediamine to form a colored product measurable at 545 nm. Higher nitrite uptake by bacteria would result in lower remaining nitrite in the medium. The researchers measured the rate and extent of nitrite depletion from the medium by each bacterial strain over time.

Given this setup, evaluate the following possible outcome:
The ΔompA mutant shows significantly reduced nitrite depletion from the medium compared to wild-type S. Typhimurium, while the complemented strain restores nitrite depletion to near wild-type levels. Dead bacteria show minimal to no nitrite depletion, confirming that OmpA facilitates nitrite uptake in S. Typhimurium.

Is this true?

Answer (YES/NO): NO